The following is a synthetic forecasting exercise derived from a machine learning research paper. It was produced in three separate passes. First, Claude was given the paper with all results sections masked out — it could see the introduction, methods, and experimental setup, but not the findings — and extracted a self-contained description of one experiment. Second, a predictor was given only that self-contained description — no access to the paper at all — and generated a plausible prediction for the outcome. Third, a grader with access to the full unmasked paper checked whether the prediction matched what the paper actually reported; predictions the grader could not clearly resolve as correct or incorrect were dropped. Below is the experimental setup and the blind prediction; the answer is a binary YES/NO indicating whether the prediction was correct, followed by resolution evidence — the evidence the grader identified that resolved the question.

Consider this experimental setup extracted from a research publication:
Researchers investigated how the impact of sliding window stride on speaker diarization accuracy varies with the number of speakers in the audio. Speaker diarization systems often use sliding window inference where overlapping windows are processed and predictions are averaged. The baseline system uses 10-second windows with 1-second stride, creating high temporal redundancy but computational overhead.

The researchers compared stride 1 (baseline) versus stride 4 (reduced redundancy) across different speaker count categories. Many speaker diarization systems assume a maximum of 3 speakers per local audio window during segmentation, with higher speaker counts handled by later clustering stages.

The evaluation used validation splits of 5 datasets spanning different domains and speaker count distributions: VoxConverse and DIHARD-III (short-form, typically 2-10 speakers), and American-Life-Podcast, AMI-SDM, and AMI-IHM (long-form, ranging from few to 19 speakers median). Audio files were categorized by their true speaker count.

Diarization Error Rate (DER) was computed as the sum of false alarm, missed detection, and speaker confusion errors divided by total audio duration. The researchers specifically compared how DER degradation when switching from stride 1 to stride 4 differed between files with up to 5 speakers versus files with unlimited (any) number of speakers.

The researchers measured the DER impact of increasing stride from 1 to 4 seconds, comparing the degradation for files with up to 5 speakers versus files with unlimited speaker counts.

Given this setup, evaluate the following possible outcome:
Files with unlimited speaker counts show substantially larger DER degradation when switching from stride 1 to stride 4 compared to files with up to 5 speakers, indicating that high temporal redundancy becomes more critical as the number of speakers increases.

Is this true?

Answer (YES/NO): YES